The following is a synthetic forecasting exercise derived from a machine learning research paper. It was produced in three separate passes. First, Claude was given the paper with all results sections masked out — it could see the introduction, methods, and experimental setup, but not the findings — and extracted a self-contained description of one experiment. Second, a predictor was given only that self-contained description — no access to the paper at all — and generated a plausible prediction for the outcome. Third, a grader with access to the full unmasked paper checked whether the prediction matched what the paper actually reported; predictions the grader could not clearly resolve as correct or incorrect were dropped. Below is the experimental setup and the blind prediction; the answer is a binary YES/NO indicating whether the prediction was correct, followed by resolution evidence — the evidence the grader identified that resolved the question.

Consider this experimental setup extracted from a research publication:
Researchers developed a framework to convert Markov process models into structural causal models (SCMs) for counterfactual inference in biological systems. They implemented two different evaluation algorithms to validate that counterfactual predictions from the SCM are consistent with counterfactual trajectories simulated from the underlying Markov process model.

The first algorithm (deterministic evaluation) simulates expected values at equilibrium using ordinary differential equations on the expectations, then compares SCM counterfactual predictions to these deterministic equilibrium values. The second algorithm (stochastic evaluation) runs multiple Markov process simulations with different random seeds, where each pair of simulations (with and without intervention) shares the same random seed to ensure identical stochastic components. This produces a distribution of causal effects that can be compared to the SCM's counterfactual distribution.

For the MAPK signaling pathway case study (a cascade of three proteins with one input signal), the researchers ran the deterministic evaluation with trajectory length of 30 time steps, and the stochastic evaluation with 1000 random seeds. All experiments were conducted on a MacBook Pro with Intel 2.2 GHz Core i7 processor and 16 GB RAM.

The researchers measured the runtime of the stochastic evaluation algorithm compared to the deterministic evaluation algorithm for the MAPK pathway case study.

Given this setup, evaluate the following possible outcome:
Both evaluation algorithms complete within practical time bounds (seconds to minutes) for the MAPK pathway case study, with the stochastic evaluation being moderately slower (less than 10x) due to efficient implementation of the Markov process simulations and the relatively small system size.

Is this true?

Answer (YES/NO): NO